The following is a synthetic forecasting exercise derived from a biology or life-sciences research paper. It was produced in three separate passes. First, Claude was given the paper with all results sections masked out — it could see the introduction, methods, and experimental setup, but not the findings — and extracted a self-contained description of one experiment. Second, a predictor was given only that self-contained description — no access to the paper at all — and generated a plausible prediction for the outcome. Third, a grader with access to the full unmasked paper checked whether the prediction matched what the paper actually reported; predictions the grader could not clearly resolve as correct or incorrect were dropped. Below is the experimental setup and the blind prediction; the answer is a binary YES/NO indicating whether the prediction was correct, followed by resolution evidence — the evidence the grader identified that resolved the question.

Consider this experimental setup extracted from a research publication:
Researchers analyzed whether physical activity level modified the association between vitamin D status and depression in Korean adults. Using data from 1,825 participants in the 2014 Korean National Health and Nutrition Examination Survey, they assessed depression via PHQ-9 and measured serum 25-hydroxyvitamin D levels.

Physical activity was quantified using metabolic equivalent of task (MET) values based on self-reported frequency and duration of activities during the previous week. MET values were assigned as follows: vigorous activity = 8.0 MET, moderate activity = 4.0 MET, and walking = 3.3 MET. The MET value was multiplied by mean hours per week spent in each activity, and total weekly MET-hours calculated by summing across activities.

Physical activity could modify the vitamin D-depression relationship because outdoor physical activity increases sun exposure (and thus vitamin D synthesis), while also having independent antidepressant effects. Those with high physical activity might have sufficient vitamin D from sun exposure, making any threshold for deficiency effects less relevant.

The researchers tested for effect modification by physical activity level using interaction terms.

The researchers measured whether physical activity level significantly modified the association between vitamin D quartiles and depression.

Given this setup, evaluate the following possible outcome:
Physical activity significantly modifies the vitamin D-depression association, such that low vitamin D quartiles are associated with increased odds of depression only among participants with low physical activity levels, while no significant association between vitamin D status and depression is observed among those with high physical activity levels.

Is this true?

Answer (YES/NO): NO